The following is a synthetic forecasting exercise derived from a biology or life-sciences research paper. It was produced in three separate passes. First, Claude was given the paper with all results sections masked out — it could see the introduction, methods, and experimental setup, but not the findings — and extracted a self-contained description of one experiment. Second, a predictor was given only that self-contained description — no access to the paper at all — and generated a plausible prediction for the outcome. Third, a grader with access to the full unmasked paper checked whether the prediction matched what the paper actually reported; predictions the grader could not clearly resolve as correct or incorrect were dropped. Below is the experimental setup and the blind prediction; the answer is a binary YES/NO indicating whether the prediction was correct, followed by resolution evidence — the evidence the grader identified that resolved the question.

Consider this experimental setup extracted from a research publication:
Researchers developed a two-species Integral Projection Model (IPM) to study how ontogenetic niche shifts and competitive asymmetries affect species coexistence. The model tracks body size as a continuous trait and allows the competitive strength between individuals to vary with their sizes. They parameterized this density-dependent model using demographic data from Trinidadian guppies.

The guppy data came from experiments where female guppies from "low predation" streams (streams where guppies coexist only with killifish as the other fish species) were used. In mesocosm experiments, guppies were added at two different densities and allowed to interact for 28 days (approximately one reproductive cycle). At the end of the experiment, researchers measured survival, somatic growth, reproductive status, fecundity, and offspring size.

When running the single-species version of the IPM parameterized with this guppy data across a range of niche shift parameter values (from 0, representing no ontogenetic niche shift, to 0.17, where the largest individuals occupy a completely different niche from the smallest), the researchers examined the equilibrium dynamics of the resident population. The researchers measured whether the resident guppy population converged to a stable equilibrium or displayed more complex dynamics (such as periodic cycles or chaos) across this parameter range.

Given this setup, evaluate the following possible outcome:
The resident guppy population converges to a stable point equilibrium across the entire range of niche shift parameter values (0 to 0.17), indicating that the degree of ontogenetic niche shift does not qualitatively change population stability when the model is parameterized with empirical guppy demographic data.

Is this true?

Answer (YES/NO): YES